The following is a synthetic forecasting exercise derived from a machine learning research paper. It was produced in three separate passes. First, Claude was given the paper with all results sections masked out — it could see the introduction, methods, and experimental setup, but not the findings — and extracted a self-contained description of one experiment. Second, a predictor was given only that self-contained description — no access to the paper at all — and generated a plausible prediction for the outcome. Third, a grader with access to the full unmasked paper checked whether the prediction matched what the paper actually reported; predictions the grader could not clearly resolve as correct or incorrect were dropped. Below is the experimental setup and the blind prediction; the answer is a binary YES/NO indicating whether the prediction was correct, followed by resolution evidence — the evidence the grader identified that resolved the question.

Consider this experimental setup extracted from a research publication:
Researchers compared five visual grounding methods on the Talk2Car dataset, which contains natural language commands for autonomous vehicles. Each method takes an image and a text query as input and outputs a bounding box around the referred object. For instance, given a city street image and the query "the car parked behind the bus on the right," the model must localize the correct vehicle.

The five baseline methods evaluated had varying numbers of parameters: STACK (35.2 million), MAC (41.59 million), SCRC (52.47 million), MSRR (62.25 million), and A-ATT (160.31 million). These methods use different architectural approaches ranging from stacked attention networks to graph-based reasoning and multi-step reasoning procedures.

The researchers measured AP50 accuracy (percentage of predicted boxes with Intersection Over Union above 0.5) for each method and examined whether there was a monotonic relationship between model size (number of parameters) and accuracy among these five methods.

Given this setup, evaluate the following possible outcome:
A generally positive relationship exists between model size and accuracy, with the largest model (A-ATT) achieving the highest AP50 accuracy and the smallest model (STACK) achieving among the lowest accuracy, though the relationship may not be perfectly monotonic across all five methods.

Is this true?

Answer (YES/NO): NO